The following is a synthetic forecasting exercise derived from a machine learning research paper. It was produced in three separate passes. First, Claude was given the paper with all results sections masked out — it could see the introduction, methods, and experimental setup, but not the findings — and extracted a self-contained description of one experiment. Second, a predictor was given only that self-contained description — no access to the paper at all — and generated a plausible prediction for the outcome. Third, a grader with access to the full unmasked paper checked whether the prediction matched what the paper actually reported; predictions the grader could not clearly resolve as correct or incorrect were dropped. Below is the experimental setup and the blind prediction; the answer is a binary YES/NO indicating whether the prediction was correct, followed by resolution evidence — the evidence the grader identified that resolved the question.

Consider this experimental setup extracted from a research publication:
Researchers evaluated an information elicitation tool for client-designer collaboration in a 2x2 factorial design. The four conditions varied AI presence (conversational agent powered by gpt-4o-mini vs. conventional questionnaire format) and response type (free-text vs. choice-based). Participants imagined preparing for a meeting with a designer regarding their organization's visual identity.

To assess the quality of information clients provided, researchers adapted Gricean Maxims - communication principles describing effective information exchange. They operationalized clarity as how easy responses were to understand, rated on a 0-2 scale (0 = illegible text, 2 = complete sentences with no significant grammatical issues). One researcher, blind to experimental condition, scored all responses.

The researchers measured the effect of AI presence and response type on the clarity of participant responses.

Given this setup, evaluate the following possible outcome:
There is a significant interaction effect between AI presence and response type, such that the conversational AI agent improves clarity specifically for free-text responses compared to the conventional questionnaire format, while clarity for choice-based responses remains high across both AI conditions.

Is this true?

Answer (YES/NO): NO